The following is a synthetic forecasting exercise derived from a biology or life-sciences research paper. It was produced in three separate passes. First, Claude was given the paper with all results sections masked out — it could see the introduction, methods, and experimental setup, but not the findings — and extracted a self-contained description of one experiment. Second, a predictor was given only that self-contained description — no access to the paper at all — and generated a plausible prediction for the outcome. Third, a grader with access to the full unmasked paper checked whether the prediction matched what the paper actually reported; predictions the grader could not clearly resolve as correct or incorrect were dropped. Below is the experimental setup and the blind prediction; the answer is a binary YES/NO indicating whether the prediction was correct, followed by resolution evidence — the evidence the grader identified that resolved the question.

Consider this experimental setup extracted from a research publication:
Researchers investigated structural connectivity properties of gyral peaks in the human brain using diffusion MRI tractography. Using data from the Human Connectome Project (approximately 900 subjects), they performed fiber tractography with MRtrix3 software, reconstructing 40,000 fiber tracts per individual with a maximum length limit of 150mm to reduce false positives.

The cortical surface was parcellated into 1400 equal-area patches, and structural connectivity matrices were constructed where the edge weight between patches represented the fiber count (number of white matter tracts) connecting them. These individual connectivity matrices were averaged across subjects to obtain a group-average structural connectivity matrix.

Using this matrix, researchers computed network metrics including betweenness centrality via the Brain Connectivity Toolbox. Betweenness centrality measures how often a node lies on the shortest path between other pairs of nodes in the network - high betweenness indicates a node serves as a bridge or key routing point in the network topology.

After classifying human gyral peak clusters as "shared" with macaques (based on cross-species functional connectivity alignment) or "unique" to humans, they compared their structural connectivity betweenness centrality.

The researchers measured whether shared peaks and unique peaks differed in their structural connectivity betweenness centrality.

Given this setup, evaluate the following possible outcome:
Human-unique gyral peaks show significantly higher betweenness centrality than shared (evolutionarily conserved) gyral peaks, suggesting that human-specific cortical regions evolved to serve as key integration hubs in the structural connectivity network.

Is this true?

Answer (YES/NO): NO